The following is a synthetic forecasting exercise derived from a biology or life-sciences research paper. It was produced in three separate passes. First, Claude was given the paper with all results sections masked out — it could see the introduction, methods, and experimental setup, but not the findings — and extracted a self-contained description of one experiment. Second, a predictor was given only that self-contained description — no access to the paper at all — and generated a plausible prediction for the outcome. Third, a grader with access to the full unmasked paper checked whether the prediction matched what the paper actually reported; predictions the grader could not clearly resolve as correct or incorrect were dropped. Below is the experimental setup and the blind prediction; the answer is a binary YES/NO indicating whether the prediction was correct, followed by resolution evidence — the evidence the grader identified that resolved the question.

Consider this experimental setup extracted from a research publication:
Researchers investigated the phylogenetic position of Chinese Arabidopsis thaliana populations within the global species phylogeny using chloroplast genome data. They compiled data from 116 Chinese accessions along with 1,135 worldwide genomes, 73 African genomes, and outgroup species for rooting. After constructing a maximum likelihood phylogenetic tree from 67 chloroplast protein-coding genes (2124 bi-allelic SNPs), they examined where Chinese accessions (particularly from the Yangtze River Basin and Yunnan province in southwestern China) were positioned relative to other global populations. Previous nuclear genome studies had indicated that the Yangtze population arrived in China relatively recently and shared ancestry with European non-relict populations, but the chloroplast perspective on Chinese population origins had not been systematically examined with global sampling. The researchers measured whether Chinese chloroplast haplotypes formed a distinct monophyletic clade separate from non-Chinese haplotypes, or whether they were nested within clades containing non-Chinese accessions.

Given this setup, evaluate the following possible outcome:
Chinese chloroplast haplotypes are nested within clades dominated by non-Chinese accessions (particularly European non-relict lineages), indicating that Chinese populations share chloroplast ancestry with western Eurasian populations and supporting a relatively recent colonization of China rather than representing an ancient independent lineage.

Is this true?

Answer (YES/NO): YES